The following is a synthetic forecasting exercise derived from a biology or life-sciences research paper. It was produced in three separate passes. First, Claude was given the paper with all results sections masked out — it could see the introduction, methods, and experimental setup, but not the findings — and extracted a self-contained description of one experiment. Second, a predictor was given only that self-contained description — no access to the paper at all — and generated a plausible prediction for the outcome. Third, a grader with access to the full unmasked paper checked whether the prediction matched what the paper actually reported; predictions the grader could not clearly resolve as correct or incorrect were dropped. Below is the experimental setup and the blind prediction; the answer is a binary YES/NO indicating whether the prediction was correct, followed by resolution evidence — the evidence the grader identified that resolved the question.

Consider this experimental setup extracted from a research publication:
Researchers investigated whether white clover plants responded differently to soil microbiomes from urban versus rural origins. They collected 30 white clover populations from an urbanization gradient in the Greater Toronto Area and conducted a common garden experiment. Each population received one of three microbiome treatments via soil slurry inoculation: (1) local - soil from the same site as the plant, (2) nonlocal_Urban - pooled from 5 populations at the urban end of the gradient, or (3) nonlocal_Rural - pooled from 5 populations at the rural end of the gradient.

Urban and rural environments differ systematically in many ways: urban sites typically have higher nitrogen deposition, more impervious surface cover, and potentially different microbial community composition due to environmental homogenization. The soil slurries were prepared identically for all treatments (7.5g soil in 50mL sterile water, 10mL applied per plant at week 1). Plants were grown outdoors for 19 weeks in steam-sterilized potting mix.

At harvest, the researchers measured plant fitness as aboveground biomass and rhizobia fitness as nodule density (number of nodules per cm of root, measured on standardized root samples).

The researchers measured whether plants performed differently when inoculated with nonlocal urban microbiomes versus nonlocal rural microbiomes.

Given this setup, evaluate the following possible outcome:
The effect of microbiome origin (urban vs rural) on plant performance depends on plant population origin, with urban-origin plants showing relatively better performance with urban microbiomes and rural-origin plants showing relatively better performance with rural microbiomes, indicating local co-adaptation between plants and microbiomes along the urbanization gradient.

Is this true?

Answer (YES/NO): NO